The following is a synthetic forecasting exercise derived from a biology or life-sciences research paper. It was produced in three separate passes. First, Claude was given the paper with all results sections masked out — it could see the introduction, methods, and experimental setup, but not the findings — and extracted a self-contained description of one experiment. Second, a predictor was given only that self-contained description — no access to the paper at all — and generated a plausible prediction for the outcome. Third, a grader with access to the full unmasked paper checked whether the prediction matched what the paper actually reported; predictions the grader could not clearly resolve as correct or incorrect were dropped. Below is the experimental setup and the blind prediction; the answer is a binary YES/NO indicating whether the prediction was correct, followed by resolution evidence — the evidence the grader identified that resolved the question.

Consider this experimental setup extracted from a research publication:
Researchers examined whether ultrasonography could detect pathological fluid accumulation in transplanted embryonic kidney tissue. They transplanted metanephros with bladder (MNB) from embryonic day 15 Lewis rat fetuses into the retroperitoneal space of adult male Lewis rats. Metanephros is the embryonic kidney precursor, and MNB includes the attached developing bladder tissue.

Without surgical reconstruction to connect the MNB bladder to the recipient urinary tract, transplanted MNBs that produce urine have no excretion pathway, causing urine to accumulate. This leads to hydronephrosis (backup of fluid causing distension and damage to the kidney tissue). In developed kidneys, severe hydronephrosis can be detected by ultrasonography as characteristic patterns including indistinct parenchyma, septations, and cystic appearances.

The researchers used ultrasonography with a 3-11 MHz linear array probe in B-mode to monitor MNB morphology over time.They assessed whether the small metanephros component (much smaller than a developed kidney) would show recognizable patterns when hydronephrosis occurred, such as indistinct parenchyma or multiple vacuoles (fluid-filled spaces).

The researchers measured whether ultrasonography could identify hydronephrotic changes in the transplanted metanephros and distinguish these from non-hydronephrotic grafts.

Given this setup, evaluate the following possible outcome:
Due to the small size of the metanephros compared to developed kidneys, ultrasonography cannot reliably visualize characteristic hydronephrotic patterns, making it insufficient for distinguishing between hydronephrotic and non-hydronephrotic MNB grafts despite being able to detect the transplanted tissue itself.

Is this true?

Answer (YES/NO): NO